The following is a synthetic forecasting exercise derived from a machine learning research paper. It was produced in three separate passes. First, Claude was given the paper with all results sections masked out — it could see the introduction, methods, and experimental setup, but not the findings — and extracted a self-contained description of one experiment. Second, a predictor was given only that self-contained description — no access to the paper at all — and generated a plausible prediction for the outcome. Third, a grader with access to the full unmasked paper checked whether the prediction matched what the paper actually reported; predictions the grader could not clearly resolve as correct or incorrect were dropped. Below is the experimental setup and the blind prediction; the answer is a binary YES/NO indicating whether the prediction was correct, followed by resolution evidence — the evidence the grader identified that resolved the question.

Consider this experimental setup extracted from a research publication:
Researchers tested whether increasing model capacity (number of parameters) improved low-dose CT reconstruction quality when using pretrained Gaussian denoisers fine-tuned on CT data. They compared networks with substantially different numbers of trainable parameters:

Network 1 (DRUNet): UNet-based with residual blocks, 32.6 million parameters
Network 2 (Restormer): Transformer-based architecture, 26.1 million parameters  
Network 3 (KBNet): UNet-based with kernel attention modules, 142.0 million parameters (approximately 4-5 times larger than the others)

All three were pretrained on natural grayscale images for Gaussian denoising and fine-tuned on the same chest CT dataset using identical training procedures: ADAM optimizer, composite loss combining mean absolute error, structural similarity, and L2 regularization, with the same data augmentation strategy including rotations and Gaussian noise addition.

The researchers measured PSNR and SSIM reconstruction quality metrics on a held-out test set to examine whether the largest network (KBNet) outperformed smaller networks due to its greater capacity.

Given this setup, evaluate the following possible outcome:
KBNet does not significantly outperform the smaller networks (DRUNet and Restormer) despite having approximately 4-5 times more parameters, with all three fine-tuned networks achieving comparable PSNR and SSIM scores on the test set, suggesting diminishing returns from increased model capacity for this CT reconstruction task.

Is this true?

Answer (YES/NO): YES